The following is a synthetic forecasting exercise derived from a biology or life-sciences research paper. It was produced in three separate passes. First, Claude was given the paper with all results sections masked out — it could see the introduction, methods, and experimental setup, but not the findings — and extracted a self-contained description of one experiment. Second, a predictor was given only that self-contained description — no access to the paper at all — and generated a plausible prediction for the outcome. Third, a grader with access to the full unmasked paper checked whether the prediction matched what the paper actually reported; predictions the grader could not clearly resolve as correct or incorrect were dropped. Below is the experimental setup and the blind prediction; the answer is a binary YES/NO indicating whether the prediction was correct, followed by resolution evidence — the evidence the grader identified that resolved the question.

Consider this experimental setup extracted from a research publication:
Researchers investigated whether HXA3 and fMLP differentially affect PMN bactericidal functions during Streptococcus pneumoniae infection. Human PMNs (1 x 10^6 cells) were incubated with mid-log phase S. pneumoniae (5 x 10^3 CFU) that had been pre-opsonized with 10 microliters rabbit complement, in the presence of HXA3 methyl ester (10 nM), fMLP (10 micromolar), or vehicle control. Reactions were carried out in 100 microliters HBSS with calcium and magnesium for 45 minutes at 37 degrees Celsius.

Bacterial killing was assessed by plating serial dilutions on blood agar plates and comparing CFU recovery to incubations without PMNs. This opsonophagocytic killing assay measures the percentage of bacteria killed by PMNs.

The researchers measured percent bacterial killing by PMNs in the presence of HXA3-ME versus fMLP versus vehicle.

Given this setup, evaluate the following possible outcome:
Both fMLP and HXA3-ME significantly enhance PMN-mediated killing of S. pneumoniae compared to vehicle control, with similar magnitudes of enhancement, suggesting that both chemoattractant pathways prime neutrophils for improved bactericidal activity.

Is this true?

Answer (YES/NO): NO